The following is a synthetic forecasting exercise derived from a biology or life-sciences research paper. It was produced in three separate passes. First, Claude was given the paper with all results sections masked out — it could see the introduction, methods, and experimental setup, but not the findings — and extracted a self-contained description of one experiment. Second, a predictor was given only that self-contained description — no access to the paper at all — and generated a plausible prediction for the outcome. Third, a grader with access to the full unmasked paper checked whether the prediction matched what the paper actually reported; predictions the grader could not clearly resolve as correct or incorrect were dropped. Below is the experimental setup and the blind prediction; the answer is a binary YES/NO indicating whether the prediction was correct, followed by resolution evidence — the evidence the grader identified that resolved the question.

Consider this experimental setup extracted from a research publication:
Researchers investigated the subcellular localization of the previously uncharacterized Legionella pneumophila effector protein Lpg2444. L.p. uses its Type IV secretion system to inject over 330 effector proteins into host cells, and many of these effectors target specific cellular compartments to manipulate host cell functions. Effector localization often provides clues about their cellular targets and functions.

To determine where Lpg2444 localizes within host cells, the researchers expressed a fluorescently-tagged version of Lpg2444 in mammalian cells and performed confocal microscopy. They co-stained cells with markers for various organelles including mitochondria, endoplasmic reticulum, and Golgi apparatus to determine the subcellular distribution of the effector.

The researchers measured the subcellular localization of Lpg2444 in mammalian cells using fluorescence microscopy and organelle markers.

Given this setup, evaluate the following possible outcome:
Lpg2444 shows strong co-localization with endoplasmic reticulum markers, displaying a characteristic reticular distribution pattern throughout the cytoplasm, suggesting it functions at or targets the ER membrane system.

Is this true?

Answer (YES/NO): NO